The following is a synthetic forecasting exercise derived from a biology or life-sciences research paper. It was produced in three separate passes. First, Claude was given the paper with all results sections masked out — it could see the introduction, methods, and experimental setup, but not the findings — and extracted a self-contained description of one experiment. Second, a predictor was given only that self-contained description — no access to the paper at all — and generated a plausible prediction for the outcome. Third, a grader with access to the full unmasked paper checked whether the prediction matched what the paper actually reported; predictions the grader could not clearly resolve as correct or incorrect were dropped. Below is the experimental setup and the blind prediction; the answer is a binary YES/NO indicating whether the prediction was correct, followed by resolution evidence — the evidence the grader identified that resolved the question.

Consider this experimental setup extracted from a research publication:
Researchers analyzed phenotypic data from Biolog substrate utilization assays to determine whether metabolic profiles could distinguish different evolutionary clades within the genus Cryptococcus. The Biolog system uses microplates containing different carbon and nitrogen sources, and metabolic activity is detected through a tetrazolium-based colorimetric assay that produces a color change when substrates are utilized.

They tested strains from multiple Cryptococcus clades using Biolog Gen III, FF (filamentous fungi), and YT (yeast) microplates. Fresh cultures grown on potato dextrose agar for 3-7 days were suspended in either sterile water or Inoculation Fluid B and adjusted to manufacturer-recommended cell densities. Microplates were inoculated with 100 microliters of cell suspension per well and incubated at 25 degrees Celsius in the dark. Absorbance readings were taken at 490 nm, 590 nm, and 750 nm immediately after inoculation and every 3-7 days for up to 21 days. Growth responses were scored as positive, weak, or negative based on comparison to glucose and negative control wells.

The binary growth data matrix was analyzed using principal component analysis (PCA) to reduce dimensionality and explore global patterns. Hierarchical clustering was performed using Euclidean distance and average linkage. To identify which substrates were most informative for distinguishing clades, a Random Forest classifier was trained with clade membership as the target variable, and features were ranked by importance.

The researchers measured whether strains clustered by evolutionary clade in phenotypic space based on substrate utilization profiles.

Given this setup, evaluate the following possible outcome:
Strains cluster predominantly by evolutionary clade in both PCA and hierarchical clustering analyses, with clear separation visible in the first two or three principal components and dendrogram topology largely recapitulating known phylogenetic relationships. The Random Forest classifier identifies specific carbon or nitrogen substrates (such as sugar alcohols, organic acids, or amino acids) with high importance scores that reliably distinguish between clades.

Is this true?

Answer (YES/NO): NO